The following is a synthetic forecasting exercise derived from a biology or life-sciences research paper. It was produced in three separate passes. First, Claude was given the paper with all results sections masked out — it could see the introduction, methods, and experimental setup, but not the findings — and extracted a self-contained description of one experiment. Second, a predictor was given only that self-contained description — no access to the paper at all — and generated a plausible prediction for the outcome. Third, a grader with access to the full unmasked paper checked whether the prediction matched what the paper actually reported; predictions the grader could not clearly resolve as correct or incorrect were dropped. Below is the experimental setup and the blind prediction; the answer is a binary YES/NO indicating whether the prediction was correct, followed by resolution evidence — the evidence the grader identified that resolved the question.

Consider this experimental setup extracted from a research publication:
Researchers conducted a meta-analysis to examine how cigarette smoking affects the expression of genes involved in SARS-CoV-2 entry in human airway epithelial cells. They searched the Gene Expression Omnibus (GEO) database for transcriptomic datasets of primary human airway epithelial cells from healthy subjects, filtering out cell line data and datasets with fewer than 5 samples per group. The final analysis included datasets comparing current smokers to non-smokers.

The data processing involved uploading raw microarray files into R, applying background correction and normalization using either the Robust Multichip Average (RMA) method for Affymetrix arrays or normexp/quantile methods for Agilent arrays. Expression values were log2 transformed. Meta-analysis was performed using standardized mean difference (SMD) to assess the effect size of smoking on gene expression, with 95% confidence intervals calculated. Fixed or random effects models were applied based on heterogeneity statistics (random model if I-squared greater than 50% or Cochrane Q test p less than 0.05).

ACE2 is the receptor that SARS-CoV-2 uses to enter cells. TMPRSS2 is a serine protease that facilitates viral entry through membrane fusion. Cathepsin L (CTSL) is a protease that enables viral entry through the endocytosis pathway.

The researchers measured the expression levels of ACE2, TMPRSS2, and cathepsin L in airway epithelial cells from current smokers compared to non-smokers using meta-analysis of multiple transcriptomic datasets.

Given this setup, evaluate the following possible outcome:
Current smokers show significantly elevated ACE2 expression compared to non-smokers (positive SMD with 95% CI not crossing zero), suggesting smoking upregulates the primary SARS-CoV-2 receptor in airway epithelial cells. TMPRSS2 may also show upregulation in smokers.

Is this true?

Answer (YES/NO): YES